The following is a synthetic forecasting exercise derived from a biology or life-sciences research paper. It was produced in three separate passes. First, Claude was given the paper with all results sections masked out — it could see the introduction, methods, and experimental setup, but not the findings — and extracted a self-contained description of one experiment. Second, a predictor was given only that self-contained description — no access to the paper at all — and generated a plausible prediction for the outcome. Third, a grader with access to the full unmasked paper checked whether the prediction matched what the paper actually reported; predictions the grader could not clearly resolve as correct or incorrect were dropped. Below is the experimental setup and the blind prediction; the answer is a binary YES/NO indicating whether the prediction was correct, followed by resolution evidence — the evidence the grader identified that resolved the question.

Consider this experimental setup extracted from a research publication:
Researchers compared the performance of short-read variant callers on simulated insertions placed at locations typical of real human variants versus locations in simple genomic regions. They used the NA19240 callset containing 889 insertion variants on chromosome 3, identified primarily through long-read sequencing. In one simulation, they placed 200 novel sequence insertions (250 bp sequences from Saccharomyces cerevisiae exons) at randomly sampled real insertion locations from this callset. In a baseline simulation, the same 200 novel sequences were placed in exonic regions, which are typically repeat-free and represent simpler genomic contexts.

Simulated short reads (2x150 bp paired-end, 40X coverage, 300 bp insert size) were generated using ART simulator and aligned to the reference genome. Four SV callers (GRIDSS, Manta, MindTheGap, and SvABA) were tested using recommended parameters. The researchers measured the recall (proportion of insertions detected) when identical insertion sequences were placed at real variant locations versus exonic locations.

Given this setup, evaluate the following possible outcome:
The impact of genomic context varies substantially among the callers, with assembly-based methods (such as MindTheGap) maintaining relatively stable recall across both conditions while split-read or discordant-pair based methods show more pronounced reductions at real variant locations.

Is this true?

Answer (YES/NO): NO